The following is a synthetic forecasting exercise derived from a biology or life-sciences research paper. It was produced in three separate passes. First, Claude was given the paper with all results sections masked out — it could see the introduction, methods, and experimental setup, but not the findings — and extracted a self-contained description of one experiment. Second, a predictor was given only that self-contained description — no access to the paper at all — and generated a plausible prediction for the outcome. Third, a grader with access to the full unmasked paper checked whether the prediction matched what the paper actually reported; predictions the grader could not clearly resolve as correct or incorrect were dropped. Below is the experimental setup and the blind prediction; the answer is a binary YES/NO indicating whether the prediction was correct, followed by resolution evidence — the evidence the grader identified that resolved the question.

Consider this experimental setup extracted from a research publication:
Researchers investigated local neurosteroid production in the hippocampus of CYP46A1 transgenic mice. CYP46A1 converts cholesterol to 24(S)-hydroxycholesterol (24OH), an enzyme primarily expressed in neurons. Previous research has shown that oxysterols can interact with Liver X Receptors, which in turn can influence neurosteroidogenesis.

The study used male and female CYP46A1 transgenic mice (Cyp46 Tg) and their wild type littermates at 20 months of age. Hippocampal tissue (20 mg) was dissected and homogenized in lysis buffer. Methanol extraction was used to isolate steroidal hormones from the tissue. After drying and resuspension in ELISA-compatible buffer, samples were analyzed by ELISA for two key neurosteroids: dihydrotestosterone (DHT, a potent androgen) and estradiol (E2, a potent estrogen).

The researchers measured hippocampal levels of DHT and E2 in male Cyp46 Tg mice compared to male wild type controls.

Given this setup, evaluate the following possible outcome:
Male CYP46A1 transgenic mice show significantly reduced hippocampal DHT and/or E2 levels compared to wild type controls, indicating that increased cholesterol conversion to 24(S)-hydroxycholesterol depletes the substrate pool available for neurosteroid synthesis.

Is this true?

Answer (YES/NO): NO